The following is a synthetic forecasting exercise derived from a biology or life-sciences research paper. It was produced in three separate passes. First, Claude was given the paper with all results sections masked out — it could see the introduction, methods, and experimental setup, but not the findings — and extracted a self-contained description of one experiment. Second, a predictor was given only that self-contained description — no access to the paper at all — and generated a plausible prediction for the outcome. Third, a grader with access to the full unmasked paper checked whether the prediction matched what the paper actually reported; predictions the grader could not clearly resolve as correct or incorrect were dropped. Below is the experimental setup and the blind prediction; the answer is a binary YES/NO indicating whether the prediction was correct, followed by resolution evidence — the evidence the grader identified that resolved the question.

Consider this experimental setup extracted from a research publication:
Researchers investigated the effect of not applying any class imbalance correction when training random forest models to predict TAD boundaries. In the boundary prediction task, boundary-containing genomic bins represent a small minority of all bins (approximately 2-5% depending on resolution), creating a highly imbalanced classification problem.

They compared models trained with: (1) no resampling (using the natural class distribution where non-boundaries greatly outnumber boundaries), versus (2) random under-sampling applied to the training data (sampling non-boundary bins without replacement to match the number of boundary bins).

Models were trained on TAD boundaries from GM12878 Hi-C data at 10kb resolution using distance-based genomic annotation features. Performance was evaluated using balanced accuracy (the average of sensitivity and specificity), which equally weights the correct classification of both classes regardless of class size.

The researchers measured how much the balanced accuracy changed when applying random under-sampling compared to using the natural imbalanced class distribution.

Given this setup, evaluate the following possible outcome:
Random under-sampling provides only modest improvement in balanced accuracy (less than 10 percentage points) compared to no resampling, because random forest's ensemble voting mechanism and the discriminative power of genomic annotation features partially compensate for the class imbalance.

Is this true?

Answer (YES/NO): NO